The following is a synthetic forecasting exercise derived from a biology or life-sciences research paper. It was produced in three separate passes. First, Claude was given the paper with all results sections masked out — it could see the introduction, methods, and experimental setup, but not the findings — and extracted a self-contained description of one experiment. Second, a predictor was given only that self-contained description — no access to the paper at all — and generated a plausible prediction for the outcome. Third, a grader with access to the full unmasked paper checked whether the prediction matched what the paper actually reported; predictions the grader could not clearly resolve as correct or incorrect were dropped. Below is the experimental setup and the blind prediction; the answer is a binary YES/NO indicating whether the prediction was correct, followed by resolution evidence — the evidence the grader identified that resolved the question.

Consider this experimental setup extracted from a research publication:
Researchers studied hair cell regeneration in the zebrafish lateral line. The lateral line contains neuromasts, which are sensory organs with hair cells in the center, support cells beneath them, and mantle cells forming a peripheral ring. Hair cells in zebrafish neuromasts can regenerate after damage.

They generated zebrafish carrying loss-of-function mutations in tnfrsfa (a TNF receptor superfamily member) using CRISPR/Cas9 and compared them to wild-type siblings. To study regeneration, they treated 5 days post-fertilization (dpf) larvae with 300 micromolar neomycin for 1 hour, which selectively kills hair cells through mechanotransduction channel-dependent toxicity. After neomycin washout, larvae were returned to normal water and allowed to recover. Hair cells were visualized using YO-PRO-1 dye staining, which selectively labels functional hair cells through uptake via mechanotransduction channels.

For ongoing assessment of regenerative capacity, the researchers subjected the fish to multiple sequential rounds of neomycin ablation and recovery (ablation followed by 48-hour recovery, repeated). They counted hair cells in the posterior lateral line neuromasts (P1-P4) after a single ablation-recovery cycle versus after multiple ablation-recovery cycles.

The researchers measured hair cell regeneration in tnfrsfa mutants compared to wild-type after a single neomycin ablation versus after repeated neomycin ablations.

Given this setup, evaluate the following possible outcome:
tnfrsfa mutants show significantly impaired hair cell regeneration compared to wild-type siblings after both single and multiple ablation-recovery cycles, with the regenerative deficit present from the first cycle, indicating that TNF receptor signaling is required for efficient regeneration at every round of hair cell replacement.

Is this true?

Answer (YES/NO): NO